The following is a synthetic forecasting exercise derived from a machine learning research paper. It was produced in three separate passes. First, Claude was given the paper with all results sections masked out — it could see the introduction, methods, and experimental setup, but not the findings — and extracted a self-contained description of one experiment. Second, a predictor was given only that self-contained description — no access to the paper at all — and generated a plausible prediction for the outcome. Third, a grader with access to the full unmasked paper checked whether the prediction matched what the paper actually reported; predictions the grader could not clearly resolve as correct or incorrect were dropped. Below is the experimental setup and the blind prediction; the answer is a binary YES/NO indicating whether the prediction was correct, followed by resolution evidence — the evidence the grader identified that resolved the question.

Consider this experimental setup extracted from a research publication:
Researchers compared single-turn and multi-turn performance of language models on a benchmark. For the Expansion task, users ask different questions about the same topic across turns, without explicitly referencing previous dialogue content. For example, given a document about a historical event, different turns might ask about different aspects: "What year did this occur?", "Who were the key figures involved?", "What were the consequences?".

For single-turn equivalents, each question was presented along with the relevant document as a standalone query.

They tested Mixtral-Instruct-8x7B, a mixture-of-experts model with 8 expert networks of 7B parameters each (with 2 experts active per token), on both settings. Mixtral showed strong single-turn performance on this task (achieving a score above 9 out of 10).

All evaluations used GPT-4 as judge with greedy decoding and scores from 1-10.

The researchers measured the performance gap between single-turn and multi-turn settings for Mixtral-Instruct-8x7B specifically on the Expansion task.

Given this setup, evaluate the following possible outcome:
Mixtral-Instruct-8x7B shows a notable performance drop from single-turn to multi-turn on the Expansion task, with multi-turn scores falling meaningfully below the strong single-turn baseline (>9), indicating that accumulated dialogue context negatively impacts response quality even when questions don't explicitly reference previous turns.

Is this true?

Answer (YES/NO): YES